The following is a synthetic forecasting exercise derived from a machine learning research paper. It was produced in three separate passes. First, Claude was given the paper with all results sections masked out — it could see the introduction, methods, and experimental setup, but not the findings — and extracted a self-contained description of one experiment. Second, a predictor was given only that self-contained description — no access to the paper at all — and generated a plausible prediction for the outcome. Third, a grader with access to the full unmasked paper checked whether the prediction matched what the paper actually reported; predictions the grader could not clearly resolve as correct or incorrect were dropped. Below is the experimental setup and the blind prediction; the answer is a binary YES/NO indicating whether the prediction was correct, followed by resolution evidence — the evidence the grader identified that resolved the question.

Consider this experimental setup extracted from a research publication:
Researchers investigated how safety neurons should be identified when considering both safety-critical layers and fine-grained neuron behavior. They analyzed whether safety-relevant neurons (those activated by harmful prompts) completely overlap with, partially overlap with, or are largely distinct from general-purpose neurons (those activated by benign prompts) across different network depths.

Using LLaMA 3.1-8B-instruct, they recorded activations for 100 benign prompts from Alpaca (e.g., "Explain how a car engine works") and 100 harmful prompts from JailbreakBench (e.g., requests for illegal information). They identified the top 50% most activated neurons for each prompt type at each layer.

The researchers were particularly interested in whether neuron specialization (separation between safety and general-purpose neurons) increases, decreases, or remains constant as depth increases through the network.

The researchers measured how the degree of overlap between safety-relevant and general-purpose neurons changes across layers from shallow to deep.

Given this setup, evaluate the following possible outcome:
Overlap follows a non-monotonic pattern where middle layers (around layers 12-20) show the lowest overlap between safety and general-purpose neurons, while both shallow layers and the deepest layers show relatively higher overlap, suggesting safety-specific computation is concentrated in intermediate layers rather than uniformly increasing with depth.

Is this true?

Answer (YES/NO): NO